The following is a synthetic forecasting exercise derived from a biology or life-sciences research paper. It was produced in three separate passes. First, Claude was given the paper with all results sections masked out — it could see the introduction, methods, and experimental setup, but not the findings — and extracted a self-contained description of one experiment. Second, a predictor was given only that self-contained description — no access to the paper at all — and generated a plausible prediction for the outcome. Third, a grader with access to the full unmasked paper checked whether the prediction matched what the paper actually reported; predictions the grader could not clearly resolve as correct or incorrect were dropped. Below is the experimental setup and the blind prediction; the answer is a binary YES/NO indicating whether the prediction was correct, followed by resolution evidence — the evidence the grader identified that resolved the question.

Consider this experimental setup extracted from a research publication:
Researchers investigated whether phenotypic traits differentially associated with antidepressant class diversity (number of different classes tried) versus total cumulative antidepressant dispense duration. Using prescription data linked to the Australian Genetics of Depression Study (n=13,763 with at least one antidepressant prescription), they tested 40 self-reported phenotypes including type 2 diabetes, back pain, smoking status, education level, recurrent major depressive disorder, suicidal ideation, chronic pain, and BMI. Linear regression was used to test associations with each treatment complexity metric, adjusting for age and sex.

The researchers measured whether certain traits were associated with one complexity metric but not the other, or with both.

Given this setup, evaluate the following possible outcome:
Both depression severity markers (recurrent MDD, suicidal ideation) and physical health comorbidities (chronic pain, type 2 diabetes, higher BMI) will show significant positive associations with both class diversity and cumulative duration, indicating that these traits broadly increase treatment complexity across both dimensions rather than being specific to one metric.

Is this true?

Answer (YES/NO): NO